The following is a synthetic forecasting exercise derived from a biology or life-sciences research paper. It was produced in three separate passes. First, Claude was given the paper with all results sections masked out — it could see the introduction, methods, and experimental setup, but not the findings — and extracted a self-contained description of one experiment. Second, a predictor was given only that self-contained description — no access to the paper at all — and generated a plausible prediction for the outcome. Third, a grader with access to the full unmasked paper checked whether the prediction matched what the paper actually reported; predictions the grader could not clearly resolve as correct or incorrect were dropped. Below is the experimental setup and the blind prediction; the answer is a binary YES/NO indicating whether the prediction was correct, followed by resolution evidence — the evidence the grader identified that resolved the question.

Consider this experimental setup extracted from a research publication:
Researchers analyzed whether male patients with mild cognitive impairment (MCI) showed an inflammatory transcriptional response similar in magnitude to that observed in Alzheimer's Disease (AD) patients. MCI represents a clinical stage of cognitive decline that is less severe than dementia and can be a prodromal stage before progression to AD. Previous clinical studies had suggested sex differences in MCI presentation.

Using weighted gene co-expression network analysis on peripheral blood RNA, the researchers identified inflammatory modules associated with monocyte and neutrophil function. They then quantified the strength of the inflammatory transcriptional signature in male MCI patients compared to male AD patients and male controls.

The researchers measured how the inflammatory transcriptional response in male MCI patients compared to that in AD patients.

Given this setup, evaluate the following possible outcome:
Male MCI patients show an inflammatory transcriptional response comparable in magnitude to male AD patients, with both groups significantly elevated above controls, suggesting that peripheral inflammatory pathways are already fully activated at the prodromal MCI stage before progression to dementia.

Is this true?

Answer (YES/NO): YES